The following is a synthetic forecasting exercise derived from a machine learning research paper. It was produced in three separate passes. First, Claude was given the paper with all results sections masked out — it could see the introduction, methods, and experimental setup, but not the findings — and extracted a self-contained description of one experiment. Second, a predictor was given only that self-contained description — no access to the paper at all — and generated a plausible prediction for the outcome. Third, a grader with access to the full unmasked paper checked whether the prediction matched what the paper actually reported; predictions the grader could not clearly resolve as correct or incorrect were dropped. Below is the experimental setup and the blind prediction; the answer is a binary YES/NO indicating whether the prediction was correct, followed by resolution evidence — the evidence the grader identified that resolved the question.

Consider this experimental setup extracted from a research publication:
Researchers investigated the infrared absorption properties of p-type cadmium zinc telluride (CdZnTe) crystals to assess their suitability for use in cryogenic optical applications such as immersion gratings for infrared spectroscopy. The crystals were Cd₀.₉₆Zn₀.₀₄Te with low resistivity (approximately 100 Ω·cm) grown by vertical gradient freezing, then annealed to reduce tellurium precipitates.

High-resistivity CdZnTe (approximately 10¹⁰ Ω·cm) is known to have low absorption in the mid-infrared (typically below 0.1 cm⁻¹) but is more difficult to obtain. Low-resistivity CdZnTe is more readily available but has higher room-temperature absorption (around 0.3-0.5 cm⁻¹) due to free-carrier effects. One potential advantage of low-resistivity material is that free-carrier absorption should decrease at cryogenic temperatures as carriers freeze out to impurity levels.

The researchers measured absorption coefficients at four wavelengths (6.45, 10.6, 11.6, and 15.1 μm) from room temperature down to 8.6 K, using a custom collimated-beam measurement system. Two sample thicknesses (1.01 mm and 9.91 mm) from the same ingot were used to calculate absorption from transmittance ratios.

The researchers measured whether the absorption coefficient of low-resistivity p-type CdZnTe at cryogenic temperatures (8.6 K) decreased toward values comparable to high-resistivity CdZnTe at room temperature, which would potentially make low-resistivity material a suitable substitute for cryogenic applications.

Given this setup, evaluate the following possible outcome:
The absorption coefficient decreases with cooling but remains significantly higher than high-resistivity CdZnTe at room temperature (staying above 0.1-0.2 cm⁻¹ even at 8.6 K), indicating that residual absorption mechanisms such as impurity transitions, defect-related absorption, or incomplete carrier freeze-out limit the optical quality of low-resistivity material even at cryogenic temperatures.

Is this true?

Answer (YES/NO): NO